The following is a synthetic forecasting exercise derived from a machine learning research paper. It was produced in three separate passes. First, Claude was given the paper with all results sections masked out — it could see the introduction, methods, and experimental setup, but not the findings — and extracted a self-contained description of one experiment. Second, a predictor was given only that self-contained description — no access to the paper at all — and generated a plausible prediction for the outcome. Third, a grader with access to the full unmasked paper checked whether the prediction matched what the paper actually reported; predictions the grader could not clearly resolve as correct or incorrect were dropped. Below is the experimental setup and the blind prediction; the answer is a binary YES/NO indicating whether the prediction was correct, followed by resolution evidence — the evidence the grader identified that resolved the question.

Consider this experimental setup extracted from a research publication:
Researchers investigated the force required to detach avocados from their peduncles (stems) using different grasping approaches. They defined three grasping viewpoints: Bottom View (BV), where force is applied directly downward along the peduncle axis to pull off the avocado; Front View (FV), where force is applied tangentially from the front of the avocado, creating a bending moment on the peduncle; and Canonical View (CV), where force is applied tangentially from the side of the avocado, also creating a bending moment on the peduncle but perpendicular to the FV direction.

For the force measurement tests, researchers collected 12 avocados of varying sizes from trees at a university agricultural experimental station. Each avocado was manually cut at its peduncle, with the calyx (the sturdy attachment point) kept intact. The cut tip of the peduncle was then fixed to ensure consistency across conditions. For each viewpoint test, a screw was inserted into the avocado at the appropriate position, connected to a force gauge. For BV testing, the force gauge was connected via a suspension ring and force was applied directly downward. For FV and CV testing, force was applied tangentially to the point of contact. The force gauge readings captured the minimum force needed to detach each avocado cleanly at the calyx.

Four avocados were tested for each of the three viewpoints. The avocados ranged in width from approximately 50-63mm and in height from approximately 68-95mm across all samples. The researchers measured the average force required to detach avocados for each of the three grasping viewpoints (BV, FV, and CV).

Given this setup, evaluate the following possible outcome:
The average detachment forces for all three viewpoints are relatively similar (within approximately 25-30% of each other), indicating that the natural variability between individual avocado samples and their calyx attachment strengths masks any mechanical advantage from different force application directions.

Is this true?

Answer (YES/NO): NO